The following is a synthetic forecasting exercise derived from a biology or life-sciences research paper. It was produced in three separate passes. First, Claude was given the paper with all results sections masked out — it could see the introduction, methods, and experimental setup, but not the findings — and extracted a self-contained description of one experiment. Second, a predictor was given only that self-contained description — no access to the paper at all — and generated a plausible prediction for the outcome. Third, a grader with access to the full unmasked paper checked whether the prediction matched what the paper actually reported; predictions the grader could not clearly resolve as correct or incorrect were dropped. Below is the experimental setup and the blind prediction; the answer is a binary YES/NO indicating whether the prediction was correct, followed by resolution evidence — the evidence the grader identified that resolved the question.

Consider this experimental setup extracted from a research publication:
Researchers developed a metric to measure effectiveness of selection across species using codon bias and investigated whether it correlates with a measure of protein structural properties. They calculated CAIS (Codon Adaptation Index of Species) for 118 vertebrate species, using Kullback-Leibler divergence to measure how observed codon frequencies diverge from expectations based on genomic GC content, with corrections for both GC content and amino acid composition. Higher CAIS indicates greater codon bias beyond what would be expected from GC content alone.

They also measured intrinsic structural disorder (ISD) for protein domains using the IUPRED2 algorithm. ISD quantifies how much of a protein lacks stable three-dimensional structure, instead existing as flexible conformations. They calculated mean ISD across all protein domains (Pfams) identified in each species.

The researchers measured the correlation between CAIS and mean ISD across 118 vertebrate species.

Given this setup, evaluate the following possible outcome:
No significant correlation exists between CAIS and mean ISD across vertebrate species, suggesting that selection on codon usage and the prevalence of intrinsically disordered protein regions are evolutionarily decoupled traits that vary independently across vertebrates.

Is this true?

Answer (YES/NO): NO